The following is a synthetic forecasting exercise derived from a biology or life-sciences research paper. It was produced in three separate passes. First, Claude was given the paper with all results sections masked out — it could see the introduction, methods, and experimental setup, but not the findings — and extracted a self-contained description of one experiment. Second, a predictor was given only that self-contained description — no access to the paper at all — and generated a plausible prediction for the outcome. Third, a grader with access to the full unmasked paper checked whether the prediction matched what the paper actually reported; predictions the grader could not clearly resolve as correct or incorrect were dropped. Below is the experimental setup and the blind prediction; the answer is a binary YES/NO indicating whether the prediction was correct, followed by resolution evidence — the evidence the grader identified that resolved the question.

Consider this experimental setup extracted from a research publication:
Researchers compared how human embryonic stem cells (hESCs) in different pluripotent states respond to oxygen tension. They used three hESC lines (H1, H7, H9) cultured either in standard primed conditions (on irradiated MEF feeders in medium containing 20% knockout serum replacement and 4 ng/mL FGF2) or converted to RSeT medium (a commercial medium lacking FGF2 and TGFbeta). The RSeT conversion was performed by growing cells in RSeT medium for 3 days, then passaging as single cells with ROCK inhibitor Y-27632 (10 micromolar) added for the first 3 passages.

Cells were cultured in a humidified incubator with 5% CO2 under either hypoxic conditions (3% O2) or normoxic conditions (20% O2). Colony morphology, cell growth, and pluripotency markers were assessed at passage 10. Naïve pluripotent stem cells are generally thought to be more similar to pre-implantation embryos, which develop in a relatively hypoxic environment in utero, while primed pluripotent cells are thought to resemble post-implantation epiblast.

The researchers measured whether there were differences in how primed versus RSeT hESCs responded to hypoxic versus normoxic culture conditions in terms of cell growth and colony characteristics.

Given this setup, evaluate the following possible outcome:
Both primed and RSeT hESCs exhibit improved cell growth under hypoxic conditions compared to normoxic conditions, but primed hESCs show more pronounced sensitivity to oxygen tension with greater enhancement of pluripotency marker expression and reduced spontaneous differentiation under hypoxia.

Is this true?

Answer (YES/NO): NO